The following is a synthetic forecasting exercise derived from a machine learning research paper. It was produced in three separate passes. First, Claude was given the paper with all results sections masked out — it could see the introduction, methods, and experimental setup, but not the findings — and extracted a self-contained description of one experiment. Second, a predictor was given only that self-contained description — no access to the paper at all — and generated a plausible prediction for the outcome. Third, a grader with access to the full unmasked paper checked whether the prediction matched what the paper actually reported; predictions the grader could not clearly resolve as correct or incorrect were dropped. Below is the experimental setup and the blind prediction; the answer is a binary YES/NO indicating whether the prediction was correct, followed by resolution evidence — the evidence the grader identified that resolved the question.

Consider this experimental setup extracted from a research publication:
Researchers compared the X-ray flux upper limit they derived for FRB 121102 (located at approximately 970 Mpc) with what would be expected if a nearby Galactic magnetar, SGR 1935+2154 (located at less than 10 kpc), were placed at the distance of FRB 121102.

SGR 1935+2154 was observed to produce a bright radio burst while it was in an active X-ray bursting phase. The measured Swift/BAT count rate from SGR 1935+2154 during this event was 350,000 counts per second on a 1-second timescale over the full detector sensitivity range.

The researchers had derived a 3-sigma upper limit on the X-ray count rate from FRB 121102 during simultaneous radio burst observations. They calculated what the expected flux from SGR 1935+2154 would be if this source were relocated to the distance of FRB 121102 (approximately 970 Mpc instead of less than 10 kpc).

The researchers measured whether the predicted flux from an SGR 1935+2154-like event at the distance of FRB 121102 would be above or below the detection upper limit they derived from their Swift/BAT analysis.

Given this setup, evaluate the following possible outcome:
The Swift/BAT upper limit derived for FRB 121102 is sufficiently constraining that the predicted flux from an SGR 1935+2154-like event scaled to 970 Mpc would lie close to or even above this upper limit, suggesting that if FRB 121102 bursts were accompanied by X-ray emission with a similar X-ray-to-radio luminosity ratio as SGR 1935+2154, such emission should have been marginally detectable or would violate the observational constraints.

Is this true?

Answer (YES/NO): NO